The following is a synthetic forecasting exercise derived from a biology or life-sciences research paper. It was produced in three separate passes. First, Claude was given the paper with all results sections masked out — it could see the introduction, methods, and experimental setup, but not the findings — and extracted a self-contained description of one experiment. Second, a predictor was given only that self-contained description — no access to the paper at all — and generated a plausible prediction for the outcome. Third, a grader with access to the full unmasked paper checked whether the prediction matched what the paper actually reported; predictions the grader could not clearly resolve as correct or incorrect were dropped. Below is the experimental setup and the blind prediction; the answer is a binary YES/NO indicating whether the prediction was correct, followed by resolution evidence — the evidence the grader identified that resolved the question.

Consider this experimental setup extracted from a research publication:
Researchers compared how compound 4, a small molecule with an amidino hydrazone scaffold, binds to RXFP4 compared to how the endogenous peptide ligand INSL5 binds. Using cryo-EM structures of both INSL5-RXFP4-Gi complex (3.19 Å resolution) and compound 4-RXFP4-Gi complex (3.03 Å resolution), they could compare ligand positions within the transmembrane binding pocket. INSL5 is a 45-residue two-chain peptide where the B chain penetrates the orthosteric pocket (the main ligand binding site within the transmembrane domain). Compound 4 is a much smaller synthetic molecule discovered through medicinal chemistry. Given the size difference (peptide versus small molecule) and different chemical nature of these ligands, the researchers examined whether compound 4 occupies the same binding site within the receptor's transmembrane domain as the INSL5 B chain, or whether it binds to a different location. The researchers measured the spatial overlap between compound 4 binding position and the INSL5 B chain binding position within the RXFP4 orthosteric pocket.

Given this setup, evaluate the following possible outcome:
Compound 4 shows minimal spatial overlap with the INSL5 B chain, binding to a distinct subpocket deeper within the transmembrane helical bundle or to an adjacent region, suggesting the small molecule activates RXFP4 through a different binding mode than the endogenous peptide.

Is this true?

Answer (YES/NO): NO